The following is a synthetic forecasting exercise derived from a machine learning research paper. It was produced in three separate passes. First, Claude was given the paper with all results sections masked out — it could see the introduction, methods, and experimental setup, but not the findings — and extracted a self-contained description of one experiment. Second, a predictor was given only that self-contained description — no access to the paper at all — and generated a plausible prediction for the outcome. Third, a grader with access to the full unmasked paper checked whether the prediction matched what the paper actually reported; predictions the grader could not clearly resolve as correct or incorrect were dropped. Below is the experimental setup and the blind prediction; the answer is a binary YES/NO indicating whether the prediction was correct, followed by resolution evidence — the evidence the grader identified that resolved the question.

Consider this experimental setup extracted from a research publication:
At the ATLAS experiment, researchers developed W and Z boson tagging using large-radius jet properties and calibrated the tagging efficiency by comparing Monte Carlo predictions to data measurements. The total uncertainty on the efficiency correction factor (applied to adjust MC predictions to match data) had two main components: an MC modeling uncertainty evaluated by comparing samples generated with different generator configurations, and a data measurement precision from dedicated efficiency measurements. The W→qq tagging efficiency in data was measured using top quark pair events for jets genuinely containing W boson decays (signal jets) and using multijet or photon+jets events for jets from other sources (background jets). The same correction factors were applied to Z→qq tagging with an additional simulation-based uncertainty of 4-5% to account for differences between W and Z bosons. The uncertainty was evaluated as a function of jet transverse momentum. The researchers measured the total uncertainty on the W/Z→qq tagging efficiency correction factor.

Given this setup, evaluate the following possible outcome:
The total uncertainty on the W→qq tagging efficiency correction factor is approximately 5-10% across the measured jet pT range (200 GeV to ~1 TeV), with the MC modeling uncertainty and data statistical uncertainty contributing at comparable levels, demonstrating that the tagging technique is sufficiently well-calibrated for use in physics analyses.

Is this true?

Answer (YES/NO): NO